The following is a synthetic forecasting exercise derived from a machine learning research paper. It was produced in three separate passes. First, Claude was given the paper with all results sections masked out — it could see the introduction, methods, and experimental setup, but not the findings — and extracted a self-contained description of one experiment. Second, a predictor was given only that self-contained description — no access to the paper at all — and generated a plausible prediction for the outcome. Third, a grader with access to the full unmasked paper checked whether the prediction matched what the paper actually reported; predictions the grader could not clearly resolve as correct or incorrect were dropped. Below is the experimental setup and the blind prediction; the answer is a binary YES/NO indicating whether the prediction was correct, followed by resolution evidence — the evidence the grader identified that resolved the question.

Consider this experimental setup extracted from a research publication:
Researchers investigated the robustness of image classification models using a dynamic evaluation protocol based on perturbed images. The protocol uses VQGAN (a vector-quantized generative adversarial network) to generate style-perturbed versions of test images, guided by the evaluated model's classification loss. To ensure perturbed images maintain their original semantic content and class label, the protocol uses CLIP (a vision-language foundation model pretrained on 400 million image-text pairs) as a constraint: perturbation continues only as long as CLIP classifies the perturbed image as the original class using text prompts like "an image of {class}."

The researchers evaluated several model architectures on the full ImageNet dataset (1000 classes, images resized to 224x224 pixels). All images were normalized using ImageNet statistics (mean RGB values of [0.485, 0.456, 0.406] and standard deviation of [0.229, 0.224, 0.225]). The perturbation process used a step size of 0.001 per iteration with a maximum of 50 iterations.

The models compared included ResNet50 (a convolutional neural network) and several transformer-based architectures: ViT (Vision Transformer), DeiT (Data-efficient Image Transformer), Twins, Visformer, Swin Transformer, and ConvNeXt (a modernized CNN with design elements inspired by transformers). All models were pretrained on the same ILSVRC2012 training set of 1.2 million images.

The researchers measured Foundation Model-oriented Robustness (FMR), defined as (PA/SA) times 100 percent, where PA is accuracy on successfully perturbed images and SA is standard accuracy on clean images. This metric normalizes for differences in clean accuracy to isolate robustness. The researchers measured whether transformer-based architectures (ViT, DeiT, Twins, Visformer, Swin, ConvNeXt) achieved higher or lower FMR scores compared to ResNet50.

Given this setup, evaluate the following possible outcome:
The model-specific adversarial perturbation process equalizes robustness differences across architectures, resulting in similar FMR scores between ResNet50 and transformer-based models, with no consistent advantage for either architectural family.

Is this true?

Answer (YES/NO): NO